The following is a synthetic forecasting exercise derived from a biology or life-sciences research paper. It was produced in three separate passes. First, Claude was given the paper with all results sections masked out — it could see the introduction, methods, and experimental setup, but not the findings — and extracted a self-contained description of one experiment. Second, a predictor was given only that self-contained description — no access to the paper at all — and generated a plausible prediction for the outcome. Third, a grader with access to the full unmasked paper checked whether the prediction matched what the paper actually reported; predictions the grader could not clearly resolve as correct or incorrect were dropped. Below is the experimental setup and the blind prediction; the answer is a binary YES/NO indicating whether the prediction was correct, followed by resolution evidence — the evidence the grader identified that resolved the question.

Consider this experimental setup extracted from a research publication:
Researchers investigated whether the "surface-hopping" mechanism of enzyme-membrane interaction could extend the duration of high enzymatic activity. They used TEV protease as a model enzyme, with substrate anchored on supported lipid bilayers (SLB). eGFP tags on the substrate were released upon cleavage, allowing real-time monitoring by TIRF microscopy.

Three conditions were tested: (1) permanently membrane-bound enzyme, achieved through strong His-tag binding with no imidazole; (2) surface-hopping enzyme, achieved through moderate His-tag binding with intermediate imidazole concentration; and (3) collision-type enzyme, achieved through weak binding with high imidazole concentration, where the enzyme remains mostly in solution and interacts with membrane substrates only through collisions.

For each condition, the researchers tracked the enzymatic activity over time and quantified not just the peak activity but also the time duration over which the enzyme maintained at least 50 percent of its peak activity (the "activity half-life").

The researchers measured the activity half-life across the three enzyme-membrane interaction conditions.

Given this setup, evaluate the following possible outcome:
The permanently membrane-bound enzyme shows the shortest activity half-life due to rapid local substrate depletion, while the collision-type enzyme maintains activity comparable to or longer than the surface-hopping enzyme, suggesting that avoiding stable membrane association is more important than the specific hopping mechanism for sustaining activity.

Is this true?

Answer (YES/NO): NO